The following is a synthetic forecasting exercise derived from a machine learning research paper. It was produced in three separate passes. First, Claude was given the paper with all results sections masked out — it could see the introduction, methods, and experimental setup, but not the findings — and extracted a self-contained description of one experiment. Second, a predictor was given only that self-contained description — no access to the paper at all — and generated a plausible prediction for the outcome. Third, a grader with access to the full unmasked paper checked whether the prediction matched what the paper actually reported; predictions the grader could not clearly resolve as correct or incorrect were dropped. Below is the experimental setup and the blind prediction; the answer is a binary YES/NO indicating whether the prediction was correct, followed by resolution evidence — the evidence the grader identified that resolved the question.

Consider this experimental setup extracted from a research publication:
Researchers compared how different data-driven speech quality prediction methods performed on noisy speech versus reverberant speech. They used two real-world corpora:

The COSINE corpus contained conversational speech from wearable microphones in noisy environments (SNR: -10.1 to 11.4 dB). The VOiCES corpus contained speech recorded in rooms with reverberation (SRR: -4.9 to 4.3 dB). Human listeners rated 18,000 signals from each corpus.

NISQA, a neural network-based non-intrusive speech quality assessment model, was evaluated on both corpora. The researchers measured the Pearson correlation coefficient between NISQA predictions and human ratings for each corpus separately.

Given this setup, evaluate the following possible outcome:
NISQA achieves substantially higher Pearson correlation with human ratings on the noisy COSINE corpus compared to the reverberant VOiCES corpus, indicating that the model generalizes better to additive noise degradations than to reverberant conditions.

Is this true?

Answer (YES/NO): NO